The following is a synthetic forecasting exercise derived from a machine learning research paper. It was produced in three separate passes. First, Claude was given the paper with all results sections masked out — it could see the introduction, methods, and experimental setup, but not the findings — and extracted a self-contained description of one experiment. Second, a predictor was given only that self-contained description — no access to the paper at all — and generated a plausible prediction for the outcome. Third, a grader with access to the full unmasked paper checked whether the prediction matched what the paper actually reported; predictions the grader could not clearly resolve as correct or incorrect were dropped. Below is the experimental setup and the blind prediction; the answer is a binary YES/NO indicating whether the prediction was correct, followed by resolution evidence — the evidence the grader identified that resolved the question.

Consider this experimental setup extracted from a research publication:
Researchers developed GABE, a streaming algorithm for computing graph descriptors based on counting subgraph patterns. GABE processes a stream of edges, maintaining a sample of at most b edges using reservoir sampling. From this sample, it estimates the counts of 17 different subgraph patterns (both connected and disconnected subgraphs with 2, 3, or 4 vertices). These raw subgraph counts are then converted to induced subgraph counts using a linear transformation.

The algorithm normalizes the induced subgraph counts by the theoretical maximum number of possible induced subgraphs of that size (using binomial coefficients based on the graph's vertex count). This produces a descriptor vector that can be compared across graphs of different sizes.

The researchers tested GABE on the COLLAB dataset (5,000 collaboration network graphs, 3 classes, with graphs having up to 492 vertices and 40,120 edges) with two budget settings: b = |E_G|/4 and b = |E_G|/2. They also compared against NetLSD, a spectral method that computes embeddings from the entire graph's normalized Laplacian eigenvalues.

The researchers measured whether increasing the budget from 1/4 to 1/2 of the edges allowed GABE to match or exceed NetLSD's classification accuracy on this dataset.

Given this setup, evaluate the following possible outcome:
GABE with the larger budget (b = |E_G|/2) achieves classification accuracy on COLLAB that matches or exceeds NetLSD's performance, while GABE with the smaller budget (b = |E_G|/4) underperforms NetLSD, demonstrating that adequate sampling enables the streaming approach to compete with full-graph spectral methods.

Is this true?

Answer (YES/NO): NO